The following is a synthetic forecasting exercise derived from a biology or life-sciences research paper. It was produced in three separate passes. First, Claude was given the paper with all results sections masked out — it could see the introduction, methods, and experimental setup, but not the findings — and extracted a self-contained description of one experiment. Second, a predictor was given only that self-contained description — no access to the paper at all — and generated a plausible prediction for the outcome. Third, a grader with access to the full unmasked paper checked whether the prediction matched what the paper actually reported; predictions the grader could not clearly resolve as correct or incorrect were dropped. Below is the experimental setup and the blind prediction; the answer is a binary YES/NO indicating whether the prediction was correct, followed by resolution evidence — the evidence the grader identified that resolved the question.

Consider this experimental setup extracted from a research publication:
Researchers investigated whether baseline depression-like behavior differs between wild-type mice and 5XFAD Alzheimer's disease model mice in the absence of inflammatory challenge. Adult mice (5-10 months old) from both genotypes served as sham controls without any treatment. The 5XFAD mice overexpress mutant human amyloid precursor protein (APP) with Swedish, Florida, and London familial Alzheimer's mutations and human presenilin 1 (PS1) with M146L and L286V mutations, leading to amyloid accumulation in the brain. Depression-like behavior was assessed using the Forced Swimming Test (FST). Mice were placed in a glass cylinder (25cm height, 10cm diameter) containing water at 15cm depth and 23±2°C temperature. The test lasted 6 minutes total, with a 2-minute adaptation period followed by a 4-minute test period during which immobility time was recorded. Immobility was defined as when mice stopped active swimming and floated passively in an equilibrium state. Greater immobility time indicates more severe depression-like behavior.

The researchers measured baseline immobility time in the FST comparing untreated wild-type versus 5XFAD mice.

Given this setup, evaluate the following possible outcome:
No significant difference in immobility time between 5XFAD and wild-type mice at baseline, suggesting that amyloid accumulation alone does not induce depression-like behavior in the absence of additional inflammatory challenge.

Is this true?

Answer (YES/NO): NO